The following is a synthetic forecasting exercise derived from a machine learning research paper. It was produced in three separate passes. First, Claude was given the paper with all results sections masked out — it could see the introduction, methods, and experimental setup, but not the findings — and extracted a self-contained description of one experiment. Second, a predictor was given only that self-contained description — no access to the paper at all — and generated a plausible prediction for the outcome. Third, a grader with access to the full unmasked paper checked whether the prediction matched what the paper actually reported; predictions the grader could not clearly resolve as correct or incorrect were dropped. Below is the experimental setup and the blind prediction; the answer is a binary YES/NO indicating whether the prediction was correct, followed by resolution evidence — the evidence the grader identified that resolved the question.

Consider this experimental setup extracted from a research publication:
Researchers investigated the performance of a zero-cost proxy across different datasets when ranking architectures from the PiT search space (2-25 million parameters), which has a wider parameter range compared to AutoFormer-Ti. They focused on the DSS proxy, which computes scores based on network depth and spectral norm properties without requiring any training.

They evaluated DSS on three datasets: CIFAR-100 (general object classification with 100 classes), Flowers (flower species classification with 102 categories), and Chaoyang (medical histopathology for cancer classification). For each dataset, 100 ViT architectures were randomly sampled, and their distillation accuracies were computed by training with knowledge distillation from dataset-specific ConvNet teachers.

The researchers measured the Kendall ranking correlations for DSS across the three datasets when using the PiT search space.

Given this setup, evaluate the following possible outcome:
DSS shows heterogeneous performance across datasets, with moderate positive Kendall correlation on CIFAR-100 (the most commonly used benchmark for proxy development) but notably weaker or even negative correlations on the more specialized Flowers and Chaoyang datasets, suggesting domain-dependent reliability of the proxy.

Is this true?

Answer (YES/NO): NO